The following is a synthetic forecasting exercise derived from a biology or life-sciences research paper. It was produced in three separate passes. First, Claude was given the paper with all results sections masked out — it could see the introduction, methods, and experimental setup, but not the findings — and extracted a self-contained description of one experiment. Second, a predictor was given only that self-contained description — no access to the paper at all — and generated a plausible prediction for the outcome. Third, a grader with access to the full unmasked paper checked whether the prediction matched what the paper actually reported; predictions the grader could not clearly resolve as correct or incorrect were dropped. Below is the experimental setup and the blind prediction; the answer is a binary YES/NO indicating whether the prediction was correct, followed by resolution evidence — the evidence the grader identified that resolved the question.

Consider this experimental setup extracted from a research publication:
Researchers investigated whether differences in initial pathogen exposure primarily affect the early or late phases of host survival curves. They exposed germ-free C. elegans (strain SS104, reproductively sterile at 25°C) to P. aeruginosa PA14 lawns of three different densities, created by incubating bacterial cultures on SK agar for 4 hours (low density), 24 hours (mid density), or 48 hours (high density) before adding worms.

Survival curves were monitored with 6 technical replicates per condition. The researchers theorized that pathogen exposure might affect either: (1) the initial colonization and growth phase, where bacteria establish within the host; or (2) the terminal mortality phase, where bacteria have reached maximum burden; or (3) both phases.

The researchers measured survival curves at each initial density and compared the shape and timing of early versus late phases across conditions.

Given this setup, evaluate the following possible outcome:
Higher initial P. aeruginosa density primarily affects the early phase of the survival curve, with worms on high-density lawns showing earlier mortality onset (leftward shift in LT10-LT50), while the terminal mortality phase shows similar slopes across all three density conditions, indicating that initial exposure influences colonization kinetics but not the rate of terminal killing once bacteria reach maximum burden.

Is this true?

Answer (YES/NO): YES